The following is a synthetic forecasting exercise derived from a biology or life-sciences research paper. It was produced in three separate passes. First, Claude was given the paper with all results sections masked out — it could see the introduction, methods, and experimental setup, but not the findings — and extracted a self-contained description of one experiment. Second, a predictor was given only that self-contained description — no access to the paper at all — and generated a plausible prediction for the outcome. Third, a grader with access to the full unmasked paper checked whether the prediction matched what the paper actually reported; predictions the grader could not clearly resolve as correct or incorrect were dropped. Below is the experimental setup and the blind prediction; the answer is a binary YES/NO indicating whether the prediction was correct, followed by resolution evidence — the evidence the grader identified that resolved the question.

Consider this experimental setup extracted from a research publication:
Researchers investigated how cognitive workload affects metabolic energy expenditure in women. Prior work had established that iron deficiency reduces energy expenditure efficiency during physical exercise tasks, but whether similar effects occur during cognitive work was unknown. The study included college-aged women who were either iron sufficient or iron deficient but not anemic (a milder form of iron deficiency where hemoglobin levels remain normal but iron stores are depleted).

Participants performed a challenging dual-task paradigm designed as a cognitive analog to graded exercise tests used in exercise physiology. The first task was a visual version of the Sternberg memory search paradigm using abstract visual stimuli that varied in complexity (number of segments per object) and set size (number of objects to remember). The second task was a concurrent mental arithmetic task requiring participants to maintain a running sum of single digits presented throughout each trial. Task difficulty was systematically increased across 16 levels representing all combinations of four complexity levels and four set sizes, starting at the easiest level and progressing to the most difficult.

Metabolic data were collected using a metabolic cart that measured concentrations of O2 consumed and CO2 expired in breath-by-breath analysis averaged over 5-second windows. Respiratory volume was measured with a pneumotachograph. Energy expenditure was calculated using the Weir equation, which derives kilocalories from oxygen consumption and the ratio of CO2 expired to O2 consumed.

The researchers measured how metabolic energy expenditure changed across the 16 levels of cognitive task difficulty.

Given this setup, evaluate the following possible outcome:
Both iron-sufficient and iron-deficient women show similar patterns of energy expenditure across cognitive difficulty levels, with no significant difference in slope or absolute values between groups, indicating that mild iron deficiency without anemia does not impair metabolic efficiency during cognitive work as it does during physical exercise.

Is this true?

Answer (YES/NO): NO